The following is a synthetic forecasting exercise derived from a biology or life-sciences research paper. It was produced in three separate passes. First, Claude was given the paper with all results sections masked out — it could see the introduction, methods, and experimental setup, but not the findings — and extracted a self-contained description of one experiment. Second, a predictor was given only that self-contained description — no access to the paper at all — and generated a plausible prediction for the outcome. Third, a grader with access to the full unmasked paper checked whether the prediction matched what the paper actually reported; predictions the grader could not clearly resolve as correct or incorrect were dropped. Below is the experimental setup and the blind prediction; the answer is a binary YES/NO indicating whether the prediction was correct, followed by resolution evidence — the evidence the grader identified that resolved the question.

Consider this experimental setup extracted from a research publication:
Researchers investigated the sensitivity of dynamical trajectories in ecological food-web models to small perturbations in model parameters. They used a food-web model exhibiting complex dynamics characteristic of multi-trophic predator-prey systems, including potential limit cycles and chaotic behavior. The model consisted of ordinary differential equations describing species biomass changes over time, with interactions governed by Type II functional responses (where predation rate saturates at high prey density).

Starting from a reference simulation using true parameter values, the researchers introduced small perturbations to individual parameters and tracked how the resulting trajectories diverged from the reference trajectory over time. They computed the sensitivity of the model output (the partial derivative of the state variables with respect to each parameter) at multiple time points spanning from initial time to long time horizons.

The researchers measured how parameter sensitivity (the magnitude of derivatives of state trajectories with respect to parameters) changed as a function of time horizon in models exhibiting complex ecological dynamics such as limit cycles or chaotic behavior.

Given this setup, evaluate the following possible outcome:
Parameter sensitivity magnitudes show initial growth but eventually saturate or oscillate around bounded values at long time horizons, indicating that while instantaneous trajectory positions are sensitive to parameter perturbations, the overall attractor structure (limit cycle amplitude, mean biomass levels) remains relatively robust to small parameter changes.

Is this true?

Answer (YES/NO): NO